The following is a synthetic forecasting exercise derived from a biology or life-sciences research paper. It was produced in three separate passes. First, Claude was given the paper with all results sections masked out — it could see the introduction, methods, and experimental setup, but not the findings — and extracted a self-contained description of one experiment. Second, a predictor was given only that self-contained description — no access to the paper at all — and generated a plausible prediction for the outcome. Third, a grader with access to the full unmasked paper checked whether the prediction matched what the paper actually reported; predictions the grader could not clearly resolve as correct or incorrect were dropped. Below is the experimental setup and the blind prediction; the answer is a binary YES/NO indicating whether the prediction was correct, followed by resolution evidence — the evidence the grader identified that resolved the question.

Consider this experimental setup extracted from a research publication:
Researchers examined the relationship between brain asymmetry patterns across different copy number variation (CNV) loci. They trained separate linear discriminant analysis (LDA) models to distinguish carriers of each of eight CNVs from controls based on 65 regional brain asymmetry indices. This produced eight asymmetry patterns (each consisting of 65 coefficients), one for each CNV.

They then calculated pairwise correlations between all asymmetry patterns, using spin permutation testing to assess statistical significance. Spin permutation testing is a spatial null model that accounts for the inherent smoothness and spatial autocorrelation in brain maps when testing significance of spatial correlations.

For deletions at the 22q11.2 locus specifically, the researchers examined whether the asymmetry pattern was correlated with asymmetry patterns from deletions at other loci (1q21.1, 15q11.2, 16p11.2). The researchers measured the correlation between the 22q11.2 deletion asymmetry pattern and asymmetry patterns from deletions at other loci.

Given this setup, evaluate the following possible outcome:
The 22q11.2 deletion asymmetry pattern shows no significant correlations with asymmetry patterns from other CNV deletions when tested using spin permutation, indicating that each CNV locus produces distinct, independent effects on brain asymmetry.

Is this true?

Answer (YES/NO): NO